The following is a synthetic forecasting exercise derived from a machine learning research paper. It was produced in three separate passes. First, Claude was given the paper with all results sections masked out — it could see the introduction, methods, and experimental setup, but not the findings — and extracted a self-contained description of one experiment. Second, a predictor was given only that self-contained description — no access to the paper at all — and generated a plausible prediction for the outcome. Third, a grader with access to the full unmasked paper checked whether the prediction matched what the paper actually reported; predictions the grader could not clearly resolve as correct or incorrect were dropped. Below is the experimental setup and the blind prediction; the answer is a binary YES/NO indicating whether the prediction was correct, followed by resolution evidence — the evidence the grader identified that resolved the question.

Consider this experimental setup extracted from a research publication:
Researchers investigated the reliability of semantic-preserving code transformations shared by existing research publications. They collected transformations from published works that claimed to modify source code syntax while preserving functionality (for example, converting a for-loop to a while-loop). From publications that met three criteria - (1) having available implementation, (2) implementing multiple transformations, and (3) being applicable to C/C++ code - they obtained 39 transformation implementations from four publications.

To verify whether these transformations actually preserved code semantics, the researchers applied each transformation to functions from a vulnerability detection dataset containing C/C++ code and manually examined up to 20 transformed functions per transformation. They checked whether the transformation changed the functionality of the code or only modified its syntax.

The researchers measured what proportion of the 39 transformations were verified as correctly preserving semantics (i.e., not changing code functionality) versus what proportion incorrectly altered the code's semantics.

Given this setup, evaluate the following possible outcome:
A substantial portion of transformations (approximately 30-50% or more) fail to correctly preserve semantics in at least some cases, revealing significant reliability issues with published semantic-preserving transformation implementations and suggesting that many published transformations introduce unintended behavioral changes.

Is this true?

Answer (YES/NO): YES